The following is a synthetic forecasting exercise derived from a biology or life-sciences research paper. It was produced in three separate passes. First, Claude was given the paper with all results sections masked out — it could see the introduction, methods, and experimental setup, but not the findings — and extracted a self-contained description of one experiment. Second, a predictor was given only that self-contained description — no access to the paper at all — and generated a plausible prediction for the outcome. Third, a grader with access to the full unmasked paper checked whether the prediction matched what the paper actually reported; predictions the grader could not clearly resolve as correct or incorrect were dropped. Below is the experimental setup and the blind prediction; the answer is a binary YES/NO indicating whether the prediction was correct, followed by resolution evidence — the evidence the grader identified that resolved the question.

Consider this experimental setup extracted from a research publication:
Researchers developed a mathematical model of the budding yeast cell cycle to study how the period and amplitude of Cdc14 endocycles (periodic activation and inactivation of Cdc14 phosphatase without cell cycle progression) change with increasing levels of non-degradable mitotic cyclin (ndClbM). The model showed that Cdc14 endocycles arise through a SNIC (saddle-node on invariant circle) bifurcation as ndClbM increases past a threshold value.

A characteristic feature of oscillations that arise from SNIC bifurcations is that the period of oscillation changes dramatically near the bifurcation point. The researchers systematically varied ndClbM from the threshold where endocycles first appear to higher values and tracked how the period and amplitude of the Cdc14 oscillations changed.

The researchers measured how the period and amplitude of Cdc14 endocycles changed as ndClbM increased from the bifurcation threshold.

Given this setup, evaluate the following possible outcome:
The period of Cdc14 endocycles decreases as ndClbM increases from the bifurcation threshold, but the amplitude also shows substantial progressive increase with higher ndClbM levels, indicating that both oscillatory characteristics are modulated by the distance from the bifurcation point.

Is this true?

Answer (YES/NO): NO